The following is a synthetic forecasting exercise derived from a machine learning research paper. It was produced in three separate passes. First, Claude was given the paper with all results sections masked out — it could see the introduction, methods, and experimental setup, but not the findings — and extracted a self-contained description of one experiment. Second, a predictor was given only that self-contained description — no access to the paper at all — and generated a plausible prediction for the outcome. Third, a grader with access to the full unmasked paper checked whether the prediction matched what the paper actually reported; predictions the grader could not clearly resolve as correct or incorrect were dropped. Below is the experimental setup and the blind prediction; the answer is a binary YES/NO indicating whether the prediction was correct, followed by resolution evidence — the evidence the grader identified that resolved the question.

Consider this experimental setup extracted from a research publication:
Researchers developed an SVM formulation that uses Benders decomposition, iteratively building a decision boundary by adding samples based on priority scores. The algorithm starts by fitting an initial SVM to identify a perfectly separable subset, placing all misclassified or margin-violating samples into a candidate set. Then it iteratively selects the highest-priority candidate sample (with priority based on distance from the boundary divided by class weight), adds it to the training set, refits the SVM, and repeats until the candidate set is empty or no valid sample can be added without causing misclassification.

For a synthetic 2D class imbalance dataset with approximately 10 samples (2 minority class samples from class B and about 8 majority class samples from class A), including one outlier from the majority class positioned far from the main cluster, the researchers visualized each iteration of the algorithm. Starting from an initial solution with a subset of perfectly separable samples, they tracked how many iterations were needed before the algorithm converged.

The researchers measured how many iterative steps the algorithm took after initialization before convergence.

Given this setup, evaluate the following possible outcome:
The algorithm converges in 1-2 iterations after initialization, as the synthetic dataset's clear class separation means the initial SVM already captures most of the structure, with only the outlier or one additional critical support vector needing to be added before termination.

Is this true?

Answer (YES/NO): NO